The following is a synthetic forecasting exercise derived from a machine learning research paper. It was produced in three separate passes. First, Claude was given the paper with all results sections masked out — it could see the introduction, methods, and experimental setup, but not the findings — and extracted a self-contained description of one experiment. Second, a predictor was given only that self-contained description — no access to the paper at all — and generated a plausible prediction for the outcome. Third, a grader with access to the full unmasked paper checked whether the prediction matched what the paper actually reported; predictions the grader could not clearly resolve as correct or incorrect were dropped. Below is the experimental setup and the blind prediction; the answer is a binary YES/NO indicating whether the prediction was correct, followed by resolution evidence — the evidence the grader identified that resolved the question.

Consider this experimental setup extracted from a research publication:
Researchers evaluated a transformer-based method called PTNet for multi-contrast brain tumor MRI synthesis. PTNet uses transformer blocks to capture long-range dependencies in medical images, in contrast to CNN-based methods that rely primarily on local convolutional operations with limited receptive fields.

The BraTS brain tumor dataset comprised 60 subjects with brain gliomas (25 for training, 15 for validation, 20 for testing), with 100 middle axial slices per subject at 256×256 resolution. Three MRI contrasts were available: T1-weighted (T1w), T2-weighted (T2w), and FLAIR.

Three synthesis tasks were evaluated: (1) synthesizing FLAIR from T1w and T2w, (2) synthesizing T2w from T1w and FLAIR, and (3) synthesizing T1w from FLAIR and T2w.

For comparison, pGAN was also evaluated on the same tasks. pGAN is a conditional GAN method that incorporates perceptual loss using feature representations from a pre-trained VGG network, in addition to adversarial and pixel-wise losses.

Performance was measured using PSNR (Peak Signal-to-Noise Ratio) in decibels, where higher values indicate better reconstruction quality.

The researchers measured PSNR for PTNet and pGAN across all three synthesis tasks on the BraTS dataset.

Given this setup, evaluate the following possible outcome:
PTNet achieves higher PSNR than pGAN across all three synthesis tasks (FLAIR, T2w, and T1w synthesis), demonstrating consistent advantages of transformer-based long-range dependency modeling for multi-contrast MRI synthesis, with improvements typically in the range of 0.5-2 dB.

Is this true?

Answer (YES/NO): NO